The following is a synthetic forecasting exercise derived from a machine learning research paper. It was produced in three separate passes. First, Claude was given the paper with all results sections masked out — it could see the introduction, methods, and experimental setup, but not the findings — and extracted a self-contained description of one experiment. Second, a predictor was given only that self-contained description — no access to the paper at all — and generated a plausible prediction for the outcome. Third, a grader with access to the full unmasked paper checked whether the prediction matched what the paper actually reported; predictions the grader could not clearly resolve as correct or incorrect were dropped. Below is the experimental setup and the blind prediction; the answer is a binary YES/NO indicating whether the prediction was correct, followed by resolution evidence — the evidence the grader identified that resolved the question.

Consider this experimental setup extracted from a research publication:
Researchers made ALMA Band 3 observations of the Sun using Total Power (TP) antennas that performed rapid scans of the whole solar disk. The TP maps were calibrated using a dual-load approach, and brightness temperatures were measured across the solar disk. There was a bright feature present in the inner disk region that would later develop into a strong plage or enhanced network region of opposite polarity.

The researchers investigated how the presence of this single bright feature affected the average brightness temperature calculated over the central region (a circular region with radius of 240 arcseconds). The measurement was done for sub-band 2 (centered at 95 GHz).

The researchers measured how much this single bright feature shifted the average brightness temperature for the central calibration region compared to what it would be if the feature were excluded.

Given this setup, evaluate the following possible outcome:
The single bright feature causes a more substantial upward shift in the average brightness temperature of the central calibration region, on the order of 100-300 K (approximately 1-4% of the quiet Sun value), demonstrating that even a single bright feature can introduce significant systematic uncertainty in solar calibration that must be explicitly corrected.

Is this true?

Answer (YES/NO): NO